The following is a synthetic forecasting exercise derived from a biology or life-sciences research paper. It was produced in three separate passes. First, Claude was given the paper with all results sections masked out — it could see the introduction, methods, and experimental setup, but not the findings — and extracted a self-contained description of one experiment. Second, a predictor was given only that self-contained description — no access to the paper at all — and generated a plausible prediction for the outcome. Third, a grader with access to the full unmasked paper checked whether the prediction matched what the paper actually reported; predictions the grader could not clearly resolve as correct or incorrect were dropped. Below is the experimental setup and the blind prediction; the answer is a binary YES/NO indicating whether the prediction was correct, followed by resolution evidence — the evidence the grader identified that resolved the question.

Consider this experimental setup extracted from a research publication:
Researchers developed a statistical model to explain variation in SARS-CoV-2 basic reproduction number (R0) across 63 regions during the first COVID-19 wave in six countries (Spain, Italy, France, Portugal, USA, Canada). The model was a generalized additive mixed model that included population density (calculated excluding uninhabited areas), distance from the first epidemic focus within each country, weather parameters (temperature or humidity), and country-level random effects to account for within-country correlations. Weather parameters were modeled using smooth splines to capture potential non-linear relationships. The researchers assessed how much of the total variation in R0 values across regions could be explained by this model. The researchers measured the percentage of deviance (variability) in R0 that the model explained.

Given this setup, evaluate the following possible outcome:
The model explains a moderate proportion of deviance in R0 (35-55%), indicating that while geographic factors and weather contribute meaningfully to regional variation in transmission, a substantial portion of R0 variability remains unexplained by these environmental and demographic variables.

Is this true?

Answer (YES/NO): YES